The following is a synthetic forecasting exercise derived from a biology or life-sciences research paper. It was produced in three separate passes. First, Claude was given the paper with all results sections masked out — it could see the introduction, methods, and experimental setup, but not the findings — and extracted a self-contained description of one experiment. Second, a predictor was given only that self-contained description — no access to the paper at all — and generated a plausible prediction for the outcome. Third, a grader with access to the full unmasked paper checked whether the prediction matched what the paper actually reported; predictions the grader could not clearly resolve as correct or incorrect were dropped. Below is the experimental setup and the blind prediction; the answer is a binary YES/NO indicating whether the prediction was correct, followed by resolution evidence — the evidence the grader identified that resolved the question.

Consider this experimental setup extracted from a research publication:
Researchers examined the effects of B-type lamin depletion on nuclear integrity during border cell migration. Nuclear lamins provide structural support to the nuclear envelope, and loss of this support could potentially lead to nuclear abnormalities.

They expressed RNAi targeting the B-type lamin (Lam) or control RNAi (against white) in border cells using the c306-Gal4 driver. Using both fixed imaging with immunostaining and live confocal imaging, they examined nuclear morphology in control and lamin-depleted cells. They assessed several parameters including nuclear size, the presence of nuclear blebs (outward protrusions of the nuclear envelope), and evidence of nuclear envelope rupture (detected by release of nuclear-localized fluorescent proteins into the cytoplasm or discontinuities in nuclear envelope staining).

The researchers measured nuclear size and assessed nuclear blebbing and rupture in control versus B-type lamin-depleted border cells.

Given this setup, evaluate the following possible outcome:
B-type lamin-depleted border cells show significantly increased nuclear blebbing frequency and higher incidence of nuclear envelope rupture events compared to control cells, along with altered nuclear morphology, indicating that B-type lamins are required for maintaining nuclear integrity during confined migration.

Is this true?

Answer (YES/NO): YES